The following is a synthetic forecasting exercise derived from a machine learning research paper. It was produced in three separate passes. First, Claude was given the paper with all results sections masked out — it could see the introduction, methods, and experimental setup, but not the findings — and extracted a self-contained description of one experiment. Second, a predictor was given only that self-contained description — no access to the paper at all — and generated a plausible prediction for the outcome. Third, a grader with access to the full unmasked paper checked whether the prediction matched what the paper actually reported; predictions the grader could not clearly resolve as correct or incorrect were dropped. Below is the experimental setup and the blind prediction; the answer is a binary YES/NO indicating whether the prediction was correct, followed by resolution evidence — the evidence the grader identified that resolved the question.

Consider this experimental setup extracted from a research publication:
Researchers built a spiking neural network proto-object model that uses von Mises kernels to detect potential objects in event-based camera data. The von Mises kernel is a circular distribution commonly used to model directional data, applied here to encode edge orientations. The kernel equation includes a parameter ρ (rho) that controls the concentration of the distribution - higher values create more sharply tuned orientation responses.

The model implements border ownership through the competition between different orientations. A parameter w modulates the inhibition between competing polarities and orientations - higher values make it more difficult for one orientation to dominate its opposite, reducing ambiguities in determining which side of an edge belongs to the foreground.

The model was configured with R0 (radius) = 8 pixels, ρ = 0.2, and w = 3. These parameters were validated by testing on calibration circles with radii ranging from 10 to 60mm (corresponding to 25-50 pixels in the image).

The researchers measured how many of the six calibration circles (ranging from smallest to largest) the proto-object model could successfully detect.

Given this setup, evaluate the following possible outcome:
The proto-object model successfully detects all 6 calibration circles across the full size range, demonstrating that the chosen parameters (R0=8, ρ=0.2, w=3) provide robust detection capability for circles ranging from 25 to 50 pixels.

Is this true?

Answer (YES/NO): NO